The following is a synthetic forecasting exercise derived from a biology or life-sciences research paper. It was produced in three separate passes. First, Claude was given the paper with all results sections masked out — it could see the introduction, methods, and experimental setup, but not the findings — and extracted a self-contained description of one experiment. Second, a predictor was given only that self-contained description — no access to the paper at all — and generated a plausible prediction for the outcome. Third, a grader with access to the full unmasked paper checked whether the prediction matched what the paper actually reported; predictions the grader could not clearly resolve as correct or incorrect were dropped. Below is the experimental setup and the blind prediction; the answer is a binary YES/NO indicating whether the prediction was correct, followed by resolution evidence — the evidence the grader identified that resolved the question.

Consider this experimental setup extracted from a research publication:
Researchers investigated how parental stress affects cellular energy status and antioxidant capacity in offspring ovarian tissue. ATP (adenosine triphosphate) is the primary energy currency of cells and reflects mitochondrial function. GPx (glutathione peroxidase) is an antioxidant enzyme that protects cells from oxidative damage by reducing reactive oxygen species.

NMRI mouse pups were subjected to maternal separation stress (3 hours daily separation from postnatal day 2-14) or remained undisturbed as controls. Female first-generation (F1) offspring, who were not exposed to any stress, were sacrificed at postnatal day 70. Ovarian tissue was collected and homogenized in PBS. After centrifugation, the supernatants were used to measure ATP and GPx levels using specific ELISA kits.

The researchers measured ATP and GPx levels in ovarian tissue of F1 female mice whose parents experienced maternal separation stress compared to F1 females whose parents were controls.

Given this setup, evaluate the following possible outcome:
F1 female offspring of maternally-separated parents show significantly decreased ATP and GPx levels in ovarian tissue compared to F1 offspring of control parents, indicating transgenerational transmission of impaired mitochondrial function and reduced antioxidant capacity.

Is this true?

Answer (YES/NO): YES